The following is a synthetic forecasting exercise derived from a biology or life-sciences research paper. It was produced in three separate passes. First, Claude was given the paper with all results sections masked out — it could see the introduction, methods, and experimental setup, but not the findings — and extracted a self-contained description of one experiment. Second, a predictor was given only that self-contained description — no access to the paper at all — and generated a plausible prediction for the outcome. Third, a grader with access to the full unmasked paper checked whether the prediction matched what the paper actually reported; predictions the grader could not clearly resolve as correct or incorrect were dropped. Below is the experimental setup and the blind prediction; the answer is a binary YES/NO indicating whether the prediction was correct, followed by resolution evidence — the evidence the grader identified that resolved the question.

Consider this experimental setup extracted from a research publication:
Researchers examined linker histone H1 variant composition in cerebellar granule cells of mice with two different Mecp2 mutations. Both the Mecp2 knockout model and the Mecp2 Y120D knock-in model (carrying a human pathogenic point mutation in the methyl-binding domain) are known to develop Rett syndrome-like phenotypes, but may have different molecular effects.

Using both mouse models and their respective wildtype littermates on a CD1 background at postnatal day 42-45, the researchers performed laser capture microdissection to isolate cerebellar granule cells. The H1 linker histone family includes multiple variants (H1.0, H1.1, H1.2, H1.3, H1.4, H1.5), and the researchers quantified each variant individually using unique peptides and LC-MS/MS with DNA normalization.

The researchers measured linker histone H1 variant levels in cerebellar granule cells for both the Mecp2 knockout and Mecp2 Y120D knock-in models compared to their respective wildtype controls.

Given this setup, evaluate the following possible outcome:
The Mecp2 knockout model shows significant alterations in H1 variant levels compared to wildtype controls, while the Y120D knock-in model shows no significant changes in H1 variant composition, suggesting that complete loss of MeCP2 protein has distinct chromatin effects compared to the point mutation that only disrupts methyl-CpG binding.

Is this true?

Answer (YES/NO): NO